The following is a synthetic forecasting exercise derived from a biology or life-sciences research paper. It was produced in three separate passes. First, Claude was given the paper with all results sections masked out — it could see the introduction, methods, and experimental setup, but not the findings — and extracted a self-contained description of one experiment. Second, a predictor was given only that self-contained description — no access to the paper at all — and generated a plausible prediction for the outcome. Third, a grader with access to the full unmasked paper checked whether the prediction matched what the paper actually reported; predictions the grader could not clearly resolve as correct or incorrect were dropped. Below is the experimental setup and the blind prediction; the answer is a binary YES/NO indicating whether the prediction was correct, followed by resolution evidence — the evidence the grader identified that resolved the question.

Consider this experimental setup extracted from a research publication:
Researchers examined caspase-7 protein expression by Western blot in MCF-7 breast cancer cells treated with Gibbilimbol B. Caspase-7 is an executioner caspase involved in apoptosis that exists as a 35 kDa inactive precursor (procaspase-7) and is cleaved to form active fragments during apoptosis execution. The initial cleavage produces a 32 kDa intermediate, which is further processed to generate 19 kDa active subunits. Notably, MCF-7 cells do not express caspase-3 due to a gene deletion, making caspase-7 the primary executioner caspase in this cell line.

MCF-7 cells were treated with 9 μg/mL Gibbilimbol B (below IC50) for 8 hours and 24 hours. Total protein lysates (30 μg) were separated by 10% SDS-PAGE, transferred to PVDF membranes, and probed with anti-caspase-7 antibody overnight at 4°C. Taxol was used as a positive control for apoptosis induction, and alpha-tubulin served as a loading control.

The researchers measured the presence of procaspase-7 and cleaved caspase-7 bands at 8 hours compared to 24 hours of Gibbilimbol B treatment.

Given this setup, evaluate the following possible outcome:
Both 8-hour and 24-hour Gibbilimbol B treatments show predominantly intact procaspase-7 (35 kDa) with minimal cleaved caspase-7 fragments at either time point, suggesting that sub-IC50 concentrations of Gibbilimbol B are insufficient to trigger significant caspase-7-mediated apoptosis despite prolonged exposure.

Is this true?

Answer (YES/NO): NO